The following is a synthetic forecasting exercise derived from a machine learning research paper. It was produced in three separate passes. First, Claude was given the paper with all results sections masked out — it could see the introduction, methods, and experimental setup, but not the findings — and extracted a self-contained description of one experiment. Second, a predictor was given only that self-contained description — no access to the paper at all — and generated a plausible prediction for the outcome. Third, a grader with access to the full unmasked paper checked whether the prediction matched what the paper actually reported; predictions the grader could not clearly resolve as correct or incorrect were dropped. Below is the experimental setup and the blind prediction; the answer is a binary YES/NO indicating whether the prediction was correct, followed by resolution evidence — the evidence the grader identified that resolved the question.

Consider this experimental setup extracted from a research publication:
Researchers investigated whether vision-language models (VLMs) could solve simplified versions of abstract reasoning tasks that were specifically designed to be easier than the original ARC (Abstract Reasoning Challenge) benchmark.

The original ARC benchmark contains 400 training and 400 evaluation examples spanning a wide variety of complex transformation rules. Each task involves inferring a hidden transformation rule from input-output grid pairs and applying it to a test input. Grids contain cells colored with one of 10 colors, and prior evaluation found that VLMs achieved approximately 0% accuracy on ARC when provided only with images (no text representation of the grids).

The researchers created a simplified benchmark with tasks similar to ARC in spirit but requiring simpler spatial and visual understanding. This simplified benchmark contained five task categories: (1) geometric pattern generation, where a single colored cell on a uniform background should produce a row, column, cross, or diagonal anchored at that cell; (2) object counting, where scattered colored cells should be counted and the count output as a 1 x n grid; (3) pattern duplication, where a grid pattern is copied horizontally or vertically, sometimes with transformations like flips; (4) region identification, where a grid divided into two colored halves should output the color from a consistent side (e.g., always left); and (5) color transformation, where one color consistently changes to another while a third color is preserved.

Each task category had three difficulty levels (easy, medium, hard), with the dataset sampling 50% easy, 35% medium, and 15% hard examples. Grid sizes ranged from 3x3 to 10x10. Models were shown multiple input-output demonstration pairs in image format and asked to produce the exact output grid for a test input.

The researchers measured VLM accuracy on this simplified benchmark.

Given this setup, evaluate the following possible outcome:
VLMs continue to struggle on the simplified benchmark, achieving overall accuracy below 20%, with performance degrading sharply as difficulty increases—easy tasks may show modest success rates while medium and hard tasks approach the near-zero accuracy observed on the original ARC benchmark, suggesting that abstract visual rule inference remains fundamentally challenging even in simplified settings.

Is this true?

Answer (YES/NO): NO